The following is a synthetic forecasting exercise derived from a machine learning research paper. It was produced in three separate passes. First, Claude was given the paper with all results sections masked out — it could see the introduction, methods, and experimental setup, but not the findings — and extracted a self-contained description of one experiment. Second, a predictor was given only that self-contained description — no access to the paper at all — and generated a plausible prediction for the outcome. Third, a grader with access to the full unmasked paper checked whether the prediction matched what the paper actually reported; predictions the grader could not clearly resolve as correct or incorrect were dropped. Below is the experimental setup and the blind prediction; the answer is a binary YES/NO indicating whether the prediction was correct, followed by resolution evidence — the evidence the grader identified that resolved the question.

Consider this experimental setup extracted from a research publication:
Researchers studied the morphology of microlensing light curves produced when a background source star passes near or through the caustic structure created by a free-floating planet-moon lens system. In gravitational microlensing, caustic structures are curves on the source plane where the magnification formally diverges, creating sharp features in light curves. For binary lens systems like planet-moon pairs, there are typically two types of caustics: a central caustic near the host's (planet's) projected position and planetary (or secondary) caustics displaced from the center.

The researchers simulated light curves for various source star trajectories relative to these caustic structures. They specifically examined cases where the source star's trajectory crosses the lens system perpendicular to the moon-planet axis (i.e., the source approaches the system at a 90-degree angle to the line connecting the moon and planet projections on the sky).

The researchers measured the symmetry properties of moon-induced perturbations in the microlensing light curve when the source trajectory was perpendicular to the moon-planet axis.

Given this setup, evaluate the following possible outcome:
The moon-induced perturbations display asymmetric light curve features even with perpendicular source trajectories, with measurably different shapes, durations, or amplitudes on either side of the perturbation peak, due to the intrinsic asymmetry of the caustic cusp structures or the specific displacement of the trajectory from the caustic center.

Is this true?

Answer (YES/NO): NO